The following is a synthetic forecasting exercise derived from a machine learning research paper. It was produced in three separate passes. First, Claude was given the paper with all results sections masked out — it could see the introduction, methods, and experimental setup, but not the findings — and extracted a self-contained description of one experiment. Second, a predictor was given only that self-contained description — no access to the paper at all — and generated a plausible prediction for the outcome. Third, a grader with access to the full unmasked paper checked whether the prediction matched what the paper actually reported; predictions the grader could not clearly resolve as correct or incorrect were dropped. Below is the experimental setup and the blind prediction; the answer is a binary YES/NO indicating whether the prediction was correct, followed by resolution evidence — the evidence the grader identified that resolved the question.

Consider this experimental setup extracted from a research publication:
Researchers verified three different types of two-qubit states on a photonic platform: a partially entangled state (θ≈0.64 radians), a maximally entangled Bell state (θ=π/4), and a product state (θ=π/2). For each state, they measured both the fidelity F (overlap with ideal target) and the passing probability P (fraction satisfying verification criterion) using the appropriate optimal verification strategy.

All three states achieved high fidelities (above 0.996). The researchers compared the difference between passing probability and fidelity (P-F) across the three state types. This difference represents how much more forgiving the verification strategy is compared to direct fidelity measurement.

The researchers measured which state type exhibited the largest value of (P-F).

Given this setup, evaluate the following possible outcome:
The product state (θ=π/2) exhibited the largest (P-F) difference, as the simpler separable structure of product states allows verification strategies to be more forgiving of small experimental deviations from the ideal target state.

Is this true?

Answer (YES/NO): NO